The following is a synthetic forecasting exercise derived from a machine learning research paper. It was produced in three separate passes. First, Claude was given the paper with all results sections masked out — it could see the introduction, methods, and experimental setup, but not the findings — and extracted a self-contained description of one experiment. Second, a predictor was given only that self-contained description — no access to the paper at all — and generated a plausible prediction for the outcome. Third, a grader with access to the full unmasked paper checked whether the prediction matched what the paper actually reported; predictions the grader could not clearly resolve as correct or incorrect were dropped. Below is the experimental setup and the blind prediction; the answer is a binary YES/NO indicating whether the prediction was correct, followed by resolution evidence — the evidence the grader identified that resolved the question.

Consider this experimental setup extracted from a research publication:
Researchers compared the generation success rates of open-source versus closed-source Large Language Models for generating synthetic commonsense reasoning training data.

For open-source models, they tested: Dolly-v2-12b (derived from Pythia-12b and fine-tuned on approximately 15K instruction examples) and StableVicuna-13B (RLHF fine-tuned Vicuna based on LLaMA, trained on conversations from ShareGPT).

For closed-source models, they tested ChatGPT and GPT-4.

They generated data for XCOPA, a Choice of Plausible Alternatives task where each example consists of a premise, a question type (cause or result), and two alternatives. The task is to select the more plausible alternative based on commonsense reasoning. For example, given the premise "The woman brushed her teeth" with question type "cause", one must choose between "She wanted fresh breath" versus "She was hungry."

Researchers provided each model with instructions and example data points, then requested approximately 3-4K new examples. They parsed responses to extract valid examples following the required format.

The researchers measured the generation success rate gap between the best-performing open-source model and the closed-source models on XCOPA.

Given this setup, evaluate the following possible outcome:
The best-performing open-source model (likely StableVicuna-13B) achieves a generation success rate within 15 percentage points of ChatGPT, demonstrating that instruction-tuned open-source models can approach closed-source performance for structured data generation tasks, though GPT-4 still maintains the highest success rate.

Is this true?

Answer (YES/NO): NO